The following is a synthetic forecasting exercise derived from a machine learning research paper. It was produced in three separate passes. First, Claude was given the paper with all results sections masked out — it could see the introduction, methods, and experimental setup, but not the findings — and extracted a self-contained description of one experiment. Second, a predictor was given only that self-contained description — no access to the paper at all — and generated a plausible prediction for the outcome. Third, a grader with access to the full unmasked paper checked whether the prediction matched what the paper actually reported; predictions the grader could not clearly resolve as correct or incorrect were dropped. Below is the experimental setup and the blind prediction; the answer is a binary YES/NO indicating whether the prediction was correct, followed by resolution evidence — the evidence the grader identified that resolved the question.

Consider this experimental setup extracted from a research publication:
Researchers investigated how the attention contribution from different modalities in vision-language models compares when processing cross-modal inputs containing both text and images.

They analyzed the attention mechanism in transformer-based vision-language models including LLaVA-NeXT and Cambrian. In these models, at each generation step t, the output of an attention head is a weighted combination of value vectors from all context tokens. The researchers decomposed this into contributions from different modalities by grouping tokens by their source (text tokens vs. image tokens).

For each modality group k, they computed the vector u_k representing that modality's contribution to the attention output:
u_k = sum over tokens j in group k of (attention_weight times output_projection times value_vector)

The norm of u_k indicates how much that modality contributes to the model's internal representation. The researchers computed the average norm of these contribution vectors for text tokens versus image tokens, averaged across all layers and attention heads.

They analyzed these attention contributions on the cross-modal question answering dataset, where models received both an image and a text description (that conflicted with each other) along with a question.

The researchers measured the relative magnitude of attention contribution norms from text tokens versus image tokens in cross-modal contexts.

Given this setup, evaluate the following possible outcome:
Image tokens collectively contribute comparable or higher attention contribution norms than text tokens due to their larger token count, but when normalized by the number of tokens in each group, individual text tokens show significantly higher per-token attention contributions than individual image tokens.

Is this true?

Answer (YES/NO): NO